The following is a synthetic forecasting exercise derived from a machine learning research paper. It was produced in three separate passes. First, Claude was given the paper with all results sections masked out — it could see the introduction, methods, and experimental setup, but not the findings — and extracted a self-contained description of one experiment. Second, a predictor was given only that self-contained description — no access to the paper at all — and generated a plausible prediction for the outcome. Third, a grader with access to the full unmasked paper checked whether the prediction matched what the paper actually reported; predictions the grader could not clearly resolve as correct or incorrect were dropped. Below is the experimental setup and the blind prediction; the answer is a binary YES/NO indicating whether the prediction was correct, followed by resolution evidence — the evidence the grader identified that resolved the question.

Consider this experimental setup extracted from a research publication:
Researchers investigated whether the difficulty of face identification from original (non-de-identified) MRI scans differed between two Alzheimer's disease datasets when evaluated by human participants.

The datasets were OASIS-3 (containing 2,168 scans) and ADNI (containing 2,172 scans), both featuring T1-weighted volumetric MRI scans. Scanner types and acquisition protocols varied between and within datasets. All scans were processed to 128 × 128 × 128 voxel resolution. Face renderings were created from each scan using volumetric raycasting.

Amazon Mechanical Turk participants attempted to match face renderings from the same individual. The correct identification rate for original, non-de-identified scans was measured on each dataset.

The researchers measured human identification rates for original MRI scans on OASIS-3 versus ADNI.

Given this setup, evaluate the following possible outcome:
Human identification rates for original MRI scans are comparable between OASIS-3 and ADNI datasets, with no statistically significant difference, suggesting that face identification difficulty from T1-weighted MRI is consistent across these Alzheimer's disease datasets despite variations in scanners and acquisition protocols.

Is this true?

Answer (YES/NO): YES